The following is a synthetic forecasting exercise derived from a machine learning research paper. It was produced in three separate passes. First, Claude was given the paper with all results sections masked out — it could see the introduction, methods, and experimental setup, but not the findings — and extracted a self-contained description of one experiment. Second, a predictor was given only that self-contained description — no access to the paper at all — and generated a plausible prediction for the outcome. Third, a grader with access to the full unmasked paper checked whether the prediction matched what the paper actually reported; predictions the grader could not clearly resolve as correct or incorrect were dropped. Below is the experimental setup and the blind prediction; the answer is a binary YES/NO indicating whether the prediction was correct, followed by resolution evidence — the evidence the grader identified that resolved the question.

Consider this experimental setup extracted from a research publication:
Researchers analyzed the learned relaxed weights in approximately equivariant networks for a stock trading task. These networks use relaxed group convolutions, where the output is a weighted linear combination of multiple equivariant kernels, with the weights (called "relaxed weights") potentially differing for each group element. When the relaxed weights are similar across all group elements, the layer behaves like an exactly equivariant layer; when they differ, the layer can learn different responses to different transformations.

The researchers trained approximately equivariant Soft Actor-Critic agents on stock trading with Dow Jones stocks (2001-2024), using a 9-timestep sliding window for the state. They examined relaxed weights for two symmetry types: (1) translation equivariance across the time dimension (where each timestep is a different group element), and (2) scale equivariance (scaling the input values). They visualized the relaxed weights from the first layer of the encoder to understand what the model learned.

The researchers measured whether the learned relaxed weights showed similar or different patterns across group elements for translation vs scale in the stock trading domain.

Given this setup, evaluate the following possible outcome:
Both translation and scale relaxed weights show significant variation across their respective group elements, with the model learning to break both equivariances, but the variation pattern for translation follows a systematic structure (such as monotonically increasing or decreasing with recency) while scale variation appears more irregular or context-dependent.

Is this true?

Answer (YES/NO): NO